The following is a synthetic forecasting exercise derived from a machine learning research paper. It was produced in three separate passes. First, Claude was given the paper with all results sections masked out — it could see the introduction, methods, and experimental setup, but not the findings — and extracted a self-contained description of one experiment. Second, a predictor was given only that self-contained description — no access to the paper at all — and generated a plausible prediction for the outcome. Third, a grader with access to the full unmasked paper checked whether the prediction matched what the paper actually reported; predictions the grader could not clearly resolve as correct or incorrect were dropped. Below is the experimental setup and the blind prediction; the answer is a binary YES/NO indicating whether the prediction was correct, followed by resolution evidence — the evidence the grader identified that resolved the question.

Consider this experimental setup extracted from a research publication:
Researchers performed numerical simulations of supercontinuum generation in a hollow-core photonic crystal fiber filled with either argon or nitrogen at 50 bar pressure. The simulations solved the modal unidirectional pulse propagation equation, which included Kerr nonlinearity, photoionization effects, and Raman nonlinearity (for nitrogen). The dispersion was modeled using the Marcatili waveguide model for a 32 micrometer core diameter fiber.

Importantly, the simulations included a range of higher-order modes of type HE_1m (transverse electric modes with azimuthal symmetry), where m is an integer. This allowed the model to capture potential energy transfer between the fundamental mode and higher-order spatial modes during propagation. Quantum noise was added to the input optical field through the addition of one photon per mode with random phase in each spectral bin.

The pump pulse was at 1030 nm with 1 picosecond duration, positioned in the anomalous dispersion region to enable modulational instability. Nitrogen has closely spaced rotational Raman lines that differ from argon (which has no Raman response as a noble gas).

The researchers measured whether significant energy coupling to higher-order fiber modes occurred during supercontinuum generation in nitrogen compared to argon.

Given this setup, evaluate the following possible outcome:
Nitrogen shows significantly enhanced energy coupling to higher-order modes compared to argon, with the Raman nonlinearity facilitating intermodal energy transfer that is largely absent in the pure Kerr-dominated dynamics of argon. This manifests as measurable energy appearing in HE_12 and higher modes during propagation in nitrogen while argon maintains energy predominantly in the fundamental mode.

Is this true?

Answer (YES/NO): YES